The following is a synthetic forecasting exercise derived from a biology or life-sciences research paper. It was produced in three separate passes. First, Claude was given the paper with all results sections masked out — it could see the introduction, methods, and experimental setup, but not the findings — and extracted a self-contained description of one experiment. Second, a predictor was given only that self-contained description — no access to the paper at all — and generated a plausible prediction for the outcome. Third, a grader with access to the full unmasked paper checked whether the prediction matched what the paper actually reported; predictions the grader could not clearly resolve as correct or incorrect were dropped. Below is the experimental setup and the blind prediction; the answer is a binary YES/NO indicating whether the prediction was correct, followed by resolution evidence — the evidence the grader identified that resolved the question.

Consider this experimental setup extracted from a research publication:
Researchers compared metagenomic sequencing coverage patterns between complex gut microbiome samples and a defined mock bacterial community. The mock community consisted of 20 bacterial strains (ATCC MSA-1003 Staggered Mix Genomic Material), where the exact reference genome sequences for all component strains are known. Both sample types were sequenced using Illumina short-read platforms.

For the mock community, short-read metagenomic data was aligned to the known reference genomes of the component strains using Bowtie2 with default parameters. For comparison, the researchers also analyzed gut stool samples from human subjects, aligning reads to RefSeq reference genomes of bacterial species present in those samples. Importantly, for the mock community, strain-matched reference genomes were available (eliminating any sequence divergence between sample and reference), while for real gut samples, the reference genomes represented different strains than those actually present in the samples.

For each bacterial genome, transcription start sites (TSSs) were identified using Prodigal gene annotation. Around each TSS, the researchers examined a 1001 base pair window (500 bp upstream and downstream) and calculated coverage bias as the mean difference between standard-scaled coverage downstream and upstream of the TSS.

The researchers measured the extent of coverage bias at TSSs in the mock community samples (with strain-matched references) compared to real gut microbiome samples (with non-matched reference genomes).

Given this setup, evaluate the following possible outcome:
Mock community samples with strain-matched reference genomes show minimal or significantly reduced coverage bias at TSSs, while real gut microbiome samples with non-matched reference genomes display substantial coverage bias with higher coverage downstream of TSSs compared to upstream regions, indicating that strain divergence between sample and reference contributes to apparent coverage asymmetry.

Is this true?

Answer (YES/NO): YES